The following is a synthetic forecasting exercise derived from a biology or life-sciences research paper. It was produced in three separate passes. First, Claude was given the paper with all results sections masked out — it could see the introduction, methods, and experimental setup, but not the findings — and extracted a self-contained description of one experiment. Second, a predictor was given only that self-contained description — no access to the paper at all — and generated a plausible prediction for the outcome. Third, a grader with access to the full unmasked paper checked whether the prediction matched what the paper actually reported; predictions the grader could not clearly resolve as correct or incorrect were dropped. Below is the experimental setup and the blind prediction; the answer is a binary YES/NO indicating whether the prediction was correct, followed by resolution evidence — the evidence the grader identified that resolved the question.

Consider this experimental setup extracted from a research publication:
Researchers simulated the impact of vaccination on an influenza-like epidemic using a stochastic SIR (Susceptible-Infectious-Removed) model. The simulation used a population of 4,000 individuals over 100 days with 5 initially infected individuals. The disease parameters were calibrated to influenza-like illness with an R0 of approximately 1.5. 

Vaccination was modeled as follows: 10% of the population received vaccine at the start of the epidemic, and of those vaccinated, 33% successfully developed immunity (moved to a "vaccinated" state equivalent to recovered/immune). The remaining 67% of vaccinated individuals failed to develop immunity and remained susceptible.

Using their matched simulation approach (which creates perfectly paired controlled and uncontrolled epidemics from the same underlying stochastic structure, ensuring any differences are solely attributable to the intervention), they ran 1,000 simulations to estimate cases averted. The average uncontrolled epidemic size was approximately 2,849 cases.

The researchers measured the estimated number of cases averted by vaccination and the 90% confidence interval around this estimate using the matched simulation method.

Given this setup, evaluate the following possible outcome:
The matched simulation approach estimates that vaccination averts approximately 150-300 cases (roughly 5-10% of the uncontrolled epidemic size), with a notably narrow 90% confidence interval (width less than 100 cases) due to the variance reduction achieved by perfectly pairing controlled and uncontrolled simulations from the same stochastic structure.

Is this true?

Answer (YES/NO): NO